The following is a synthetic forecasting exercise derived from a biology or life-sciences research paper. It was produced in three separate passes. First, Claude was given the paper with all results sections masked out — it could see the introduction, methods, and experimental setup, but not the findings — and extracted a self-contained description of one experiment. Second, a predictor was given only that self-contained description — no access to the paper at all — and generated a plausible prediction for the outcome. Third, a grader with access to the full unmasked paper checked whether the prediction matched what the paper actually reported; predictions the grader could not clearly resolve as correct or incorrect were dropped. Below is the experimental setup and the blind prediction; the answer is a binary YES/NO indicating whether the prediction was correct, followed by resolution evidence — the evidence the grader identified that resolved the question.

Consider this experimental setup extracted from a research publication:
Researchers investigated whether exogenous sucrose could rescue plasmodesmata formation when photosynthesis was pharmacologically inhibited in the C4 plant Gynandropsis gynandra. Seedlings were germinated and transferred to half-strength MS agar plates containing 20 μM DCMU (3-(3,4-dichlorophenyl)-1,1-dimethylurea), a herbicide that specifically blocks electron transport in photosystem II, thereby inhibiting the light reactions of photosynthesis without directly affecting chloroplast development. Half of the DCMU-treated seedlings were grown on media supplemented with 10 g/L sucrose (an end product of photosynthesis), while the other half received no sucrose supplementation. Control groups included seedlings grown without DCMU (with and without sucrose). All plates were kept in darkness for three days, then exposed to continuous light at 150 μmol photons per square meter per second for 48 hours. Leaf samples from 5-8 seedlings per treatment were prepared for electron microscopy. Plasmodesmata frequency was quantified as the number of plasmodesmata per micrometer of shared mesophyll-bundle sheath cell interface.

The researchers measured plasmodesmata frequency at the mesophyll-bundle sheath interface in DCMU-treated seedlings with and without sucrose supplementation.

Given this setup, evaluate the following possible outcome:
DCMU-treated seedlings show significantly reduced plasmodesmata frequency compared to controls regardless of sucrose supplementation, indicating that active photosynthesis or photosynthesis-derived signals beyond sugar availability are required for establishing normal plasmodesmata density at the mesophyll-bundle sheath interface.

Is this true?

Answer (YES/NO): NO